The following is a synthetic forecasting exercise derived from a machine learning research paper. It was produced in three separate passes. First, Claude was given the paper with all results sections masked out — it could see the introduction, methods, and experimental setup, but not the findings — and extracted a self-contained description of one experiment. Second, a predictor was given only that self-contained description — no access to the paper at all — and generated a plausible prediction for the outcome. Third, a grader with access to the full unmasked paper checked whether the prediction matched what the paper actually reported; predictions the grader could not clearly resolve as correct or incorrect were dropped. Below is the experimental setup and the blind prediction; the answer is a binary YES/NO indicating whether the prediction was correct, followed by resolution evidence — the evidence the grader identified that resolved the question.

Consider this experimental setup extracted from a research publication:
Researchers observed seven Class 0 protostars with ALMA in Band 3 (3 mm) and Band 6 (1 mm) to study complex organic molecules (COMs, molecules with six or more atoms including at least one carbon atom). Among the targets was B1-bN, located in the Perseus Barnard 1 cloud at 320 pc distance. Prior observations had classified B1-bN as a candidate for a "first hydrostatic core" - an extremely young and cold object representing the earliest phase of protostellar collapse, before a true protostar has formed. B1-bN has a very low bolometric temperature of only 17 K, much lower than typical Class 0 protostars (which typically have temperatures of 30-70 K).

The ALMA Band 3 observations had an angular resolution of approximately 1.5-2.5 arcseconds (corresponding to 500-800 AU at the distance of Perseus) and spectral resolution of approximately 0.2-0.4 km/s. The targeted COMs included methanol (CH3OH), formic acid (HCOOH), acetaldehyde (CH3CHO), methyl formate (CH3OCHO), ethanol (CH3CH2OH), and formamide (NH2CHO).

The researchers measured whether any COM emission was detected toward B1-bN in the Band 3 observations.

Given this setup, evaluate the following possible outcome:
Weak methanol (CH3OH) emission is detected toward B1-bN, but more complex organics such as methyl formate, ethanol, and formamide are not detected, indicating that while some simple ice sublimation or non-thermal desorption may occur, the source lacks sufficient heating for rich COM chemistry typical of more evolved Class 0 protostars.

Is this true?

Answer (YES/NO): NO